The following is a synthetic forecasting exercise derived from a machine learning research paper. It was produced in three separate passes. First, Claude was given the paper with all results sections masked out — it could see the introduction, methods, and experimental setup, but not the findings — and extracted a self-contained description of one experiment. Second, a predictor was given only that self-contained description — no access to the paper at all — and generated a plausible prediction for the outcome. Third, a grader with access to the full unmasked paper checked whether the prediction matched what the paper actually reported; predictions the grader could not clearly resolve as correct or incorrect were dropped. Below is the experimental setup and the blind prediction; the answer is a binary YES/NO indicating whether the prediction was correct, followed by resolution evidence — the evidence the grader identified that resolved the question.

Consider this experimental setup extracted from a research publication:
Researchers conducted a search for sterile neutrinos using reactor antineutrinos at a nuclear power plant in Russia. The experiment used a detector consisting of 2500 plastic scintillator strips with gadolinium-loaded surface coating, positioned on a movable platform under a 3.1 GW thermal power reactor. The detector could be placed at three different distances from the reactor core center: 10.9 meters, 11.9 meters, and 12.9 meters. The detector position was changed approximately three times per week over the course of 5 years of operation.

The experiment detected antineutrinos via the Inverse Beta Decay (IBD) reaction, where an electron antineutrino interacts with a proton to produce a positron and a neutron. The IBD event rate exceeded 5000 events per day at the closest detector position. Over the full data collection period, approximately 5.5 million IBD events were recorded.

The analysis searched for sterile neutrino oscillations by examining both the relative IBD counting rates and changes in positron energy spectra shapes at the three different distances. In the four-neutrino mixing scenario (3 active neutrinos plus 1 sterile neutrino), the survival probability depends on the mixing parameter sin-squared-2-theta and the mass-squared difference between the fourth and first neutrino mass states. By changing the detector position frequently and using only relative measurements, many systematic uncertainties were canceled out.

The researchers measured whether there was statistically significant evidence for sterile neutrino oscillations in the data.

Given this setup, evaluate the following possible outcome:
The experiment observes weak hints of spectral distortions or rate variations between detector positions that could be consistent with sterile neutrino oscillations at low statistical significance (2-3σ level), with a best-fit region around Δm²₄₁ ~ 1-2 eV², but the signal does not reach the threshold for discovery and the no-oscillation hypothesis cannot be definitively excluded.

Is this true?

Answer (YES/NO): NO